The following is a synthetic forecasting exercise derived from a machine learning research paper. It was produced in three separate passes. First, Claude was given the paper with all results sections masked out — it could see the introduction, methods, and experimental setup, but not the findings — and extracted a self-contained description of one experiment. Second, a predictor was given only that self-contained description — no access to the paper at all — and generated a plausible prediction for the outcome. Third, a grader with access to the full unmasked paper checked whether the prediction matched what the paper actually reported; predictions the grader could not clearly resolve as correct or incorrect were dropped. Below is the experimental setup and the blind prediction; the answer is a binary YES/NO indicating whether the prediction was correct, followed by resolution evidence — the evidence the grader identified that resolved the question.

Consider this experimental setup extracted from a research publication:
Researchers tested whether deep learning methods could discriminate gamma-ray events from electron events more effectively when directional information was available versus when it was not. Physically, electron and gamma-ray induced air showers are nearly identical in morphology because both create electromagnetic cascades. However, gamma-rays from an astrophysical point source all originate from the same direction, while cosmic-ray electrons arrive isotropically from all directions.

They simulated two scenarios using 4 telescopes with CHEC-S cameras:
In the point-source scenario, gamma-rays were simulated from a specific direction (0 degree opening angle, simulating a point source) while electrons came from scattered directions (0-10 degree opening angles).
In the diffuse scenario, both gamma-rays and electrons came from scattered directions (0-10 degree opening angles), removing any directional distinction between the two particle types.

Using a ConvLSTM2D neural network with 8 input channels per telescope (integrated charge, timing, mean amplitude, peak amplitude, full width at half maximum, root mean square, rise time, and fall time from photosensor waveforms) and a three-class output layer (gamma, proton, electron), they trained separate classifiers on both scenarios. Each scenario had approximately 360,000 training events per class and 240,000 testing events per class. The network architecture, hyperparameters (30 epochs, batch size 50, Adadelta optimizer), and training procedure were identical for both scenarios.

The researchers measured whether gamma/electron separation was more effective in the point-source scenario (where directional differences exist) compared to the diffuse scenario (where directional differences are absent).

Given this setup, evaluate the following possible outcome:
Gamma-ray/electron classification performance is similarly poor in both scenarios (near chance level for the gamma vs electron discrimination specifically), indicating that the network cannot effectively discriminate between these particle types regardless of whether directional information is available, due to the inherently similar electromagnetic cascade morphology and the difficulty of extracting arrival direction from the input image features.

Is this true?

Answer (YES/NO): NO